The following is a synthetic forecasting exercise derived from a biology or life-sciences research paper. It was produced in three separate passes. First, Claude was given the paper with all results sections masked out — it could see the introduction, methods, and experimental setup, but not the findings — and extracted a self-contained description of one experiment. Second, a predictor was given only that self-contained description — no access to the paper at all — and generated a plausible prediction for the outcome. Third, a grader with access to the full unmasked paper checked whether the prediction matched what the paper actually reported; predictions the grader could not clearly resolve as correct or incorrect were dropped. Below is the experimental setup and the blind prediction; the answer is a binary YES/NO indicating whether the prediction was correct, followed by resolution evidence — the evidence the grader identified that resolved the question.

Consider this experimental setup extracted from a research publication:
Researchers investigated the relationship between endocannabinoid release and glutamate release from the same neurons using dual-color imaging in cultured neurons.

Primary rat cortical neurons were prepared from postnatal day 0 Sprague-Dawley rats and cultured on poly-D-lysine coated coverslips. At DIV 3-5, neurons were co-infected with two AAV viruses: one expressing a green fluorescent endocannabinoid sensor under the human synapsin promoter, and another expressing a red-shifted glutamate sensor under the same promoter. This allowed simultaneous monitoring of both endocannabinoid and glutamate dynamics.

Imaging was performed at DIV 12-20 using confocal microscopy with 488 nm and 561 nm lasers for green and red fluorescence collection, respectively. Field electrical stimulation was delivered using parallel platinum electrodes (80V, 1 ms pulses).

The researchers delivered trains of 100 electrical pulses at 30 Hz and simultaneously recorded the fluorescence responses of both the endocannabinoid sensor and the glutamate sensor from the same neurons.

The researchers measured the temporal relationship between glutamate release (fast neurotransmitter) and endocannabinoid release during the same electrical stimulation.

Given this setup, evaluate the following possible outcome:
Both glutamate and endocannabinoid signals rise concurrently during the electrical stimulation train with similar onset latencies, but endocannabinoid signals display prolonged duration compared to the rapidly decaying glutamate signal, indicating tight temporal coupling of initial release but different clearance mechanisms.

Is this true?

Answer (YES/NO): NO